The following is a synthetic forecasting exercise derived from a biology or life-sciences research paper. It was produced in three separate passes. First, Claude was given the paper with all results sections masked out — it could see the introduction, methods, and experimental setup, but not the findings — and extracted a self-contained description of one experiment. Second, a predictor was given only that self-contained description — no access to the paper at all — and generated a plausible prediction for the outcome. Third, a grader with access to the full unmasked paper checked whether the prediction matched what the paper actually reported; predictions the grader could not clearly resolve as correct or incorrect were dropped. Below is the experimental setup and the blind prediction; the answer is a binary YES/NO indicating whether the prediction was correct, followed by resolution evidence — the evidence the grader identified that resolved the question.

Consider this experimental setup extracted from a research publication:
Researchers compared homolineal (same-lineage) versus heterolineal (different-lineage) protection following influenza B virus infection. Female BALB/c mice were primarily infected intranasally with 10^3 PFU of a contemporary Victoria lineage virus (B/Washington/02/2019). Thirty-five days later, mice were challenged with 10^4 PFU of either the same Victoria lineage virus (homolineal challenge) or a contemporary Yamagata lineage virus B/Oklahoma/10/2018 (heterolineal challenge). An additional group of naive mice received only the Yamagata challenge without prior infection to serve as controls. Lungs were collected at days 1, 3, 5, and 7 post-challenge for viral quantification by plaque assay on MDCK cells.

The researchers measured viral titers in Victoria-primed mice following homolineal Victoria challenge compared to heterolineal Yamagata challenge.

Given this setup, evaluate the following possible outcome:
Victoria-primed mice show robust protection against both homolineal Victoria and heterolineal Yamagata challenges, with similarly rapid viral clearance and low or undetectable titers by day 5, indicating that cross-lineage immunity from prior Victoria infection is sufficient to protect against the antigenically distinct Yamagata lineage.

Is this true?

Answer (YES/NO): YES